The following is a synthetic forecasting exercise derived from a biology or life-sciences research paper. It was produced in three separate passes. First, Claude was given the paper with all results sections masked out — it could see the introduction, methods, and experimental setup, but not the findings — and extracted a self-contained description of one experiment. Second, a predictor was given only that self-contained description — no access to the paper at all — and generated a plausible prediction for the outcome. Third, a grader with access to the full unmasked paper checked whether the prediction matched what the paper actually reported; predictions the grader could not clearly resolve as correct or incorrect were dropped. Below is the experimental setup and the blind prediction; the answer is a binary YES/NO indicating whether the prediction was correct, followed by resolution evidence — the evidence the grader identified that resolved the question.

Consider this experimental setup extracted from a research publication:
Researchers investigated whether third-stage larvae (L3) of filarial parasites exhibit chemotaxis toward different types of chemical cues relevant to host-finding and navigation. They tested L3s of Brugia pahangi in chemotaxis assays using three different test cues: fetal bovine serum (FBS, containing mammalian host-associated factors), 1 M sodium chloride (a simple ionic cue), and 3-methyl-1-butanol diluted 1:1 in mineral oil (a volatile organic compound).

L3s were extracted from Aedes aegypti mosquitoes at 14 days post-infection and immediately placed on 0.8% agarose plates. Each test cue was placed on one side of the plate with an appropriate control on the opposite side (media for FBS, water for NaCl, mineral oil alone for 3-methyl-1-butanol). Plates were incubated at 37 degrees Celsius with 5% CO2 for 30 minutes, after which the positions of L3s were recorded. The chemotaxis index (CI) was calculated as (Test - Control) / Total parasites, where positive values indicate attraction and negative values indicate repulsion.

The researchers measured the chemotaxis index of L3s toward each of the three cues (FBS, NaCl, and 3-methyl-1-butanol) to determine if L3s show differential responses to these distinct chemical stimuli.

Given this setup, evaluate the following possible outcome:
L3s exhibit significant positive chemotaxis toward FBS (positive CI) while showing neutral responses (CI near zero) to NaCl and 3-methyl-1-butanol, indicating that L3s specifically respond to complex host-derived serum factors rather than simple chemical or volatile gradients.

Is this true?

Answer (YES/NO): NO